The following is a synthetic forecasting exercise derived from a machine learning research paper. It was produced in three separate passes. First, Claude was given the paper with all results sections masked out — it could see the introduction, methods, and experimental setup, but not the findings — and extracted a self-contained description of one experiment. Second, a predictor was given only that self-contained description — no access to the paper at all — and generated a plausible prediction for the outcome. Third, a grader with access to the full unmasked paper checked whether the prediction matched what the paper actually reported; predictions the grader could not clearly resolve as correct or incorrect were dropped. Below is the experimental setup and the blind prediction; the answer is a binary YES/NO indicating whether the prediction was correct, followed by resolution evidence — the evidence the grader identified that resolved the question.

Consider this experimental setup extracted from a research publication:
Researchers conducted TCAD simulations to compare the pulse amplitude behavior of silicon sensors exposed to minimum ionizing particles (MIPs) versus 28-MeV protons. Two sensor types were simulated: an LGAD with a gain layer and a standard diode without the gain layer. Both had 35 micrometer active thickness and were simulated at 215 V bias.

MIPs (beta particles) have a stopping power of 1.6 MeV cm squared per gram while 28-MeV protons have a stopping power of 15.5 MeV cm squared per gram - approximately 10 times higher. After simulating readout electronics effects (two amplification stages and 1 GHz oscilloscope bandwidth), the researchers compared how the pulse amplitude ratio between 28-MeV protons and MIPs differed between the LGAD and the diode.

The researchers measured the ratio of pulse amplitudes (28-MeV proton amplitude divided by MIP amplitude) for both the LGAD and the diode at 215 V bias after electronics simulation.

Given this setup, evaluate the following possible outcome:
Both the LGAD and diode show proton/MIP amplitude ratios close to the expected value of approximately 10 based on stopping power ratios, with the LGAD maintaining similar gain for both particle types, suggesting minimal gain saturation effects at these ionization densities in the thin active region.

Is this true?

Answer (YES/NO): NO